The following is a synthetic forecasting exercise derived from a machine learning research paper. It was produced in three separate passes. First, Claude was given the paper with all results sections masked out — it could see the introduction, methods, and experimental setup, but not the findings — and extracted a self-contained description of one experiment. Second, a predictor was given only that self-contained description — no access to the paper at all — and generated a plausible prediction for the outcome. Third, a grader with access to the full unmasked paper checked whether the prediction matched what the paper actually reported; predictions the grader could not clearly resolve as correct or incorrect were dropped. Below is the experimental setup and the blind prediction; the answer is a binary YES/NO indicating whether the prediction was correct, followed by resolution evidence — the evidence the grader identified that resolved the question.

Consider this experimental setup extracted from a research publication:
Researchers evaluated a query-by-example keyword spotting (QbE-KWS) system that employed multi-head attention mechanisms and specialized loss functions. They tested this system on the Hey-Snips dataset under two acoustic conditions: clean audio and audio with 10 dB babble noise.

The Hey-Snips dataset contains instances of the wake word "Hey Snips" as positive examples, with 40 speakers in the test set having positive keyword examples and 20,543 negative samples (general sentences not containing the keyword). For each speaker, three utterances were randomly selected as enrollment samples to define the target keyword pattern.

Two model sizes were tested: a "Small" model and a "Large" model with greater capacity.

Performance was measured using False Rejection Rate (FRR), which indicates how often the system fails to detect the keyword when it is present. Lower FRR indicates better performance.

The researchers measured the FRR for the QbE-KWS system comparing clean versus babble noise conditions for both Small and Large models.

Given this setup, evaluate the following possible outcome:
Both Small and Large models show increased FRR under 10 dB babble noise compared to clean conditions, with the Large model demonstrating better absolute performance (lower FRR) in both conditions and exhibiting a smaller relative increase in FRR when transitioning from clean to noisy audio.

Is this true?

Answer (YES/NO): YES